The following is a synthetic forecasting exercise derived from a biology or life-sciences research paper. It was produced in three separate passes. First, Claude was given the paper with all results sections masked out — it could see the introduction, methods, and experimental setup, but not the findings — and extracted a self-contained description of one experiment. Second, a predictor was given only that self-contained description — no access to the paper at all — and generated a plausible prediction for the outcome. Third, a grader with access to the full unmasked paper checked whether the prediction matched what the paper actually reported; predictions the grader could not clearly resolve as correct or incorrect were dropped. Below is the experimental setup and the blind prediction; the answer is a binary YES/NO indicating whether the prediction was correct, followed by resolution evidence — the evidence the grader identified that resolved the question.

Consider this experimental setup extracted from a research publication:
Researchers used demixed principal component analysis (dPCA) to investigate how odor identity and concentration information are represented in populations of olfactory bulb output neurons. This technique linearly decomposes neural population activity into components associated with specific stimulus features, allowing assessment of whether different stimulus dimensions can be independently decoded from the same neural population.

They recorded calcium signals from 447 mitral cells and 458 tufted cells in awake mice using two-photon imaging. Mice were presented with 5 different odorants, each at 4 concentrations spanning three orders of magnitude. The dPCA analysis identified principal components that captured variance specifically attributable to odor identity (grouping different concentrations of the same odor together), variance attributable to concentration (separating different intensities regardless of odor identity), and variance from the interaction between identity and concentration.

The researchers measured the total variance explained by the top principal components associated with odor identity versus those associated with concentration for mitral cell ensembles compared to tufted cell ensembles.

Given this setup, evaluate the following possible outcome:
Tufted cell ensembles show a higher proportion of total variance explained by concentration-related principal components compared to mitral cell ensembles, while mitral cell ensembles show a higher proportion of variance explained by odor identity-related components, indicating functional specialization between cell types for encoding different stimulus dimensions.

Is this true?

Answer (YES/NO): NO